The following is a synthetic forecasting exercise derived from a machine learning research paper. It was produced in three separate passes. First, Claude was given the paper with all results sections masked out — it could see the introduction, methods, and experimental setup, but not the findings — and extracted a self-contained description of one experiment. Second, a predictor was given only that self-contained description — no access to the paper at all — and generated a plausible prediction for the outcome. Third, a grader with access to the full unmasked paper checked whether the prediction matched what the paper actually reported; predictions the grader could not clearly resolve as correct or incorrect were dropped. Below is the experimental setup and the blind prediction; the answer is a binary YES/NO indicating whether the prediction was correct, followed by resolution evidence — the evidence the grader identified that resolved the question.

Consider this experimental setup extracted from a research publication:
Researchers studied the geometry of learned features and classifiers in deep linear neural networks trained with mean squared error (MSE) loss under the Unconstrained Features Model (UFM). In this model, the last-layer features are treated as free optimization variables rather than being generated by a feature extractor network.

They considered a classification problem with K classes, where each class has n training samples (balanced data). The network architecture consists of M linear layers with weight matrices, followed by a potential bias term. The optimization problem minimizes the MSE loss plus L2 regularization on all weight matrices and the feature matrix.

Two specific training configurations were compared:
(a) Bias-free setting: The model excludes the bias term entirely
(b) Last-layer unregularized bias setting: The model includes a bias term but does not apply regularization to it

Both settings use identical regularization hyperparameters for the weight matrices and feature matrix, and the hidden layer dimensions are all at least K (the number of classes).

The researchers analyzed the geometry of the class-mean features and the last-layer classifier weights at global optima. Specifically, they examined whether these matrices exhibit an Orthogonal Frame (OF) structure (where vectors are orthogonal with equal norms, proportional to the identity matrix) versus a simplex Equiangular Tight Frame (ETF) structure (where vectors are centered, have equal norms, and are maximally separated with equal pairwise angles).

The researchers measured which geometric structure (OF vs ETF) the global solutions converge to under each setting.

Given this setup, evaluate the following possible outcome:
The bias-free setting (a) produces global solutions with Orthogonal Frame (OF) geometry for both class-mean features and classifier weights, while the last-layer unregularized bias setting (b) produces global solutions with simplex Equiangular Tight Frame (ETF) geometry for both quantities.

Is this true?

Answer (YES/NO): YES